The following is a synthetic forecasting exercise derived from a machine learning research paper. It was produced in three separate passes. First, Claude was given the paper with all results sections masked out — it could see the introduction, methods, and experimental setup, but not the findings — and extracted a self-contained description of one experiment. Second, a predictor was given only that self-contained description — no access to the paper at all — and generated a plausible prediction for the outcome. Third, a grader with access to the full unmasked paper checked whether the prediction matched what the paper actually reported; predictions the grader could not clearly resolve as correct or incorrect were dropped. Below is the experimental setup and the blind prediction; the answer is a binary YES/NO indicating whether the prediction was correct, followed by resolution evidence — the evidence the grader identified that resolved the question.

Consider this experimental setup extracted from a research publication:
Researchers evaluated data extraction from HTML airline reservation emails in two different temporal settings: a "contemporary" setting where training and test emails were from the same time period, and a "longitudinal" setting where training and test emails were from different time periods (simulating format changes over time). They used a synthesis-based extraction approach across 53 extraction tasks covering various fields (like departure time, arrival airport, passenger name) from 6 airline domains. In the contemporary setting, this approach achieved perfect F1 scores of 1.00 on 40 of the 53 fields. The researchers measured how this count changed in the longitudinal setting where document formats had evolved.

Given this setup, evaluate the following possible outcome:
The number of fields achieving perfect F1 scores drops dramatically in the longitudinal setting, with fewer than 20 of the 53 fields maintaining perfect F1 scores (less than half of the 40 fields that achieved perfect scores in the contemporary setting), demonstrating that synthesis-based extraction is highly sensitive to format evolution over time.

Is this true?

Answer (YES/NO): NO